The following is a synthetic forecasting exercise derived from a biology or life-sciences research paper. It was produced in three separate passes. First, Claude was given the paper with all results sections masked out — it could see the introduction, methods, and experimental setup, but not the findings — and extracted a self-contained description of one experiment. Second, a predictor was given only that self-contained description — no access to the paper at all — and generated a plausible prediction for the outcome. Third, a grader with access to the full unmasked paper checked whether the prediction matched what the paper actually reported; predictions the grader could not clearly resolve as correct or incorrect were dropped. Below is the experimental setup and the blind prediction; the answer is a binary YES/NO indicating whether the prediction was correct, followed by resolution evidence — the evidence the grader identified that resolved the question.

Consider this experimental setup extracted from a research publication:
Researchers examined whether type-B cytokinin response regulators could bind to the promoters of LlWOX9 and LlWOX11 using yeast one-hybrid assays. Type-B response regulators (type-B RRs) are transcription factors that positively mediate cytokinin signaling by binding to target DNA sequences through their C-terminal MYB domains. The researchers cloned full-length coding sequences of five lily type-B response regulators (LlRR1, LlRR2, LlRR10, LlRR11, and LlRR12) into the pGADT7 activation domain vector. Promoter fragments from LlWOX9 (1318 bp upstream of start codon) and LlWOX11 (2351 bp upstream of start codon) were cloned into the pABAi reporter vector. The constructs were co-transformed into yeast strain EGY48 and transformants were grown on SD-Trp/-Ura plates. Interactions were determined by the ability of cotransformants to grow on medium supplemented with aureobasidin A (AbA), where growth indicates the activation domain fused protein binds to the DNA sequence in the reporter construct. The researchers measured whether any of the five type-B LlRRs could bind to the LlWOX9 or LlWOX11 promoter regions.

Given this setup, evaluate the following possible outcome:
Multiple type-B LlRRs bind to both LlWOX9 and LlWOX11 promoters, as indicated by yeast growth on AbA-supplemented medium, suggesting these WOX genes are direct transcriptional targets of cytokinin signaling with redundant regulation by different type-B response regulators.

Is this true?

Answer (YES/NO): YES